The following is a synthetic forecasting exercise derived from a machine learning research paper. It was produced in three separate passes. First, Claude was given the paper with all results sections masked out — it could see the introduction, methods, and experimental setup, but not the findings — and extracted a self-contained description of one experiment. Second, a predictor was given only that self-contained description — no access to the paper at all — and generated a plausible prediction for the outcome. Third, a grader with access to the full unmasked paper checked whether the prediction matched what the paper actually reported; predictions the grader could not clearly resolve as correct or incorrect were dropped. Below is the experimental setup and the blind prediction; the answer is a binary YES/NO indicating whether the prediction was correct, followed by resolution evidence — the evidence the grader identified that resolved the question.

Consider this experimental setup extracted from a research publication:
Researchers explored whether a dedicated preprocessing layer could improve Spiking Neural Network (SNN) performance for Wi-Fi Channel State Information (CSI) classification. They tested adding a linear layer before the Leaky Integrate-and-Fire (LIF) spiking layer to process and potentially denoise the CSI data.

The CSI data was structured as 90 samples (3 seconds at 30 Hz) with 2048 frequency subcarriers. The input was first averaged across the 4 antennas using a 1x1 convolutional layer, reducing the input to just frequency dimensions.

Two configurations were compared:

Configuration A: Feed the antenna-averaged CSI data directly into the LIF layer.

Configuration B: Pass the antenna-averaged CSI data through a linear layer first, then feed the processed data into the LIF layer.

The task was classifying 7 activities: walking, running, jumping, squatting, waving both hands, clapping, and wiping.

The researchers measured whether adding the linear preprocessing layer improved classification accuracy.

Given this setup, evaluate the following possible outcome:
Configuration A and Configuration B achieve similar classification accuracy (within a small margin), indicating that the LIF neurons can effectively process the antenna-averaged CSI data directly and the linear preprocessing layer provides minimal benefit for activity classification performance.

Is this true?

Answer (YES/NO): YES